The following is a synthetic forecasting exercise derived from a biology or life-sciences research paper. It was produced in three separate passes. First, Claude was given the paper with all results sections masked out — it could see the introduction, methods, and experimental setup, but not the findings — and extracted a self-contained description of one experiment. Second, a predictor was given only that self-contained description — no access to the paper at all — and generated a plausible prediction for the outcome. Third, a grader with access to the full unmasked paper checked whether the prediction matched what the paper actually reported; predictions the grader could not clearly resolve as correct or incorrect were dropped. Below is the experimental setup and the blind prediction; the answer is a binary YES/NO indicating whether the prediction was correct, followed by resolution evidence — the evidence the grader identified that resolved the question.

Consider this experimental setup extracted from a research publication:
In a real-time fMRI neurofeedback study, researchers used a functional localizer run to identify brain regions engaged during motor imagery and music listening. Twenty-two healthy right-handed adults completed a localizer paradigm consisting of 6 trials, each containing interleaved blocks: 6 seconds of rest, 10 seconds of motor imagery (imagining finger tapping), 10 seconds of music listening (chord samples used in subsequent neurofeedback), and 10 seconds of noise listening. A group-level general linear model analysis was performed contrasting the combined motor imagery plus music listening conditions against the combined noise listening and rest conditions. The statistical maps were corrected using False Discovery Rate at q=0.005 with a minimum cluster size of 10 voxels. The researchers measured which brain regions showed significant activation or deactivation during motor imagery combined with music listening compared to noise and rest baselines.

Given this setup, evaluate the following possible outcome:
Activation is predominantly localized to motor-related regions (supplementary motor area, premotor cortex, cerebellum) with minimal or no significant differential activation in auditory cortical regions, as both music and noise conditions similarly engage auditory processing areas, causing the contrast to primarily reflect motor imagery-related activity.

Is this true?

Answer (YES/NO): NO